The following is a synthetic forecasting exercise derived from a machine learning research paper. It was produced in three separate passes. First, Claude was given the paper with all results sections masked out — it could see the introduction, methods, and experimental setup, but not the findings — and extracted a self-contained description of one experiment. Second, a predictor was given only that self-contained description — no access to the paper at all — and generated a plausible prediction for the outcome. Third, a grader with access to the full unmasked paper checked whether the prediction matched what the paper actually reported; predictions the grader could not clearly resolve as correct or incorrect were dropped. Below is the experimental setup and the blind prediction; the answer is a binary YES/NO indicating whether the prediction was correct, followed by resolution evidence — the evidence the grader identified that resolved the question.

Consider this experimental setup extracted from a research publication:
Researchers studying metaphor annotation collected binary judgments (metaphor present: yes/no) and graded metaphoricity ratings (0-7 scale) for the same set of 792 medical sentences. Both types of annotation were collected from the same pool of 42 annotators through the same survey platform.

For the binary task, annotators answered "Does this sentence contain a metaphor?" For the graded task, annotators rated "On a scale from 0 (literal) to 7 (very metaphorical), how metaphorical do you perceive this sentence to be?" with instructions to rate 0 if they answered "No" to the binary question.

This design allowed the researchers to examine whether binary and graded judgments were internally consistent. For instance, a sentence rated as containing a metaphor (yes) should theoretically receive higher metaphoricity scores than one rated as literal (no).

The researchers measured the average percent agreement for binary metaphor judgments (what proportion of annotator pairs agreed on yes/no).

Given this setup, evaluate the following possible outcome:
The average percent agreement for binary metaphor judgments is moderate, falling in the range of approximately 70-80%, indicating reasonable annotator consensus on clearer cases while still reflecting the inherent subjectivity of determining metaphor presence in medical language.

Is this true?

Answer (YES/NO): NO